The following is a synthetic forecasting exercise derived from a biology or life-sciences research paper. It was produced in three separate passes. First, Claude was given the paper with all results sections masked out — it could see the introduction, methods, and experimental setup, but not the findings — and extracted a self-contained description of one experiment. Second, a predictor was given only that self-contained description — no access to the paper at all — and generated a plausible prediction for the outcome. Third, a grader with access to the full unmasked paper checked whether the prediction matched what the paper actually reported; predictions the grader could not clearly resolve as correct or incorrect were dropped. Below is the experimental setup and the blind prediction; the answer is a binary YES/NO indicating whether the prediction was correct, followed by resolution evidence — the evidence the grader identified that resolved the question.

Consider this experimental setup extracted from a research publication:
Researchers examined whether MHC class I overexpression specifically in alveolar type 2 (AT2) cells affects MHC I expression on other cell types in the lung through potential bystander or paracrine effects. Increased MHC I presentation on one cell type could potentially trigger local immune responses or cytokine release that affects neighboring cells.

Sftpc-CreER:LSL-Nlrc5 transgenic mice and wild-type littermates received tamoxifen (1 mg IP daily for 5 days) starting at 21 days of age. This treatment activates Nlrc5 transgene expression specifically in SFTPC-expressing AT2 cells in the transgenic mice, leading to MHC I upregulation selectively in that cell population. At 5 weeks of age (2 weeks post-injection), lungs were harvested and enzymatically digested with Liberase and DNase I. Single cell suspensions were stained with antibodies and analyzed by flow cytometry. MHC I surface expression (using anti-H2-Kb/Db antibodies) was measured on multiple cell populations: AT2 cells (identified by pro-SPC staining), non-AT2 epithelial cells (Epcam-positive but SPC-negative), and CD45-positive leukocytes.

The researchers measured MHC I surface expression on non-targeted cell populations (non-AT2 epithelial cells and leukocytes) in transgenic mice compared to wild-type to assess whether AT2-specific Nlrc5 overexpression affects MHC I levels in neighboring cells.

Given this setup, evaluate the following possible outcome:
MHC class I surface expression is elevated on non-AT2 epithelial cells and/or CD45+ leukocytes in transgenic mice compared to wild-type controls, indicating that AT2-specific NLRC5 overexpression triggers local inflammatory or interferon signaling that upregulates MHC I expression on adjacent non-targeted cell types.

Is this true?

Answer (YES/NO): NO